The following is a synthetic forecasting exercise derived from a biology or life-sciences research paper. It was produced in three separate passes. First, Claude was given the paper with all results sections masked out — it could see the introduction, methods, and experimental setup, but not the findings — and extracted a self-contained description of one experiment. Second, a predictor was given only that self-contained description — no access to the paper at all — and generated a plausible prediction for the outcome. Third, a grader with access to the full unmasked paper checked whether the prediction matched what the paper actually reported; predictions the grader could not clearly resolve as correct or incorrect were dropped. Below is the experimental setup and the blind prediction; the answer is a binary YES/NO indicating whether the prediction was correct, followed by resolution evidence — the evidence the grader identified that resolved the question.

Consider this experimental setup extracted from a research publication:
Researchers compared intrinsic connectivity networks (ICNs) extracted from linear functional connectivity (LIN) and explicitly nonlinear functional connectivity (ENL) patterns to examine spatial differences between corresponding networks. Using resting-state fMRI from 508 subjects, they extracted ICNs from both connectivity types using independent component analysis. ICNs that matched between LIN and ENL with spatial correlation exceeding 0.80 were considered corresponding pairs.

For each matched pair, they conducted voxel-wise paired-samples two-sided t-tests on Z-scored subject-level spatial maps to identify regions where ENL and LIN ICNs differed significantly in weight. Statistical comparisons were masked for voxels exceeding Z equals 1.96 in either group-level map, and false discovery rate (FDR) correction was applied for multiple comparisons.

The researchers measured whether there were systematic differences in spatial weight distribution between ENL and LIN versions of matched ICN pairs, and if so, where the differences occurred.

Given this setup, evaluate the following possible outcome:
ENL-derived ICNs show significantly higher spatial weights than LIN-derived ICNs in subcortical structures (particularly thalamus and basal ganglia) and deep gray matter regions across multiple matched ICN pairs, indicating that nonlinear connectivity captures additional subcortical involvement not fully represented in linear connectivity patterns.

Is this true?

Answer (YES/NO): NO